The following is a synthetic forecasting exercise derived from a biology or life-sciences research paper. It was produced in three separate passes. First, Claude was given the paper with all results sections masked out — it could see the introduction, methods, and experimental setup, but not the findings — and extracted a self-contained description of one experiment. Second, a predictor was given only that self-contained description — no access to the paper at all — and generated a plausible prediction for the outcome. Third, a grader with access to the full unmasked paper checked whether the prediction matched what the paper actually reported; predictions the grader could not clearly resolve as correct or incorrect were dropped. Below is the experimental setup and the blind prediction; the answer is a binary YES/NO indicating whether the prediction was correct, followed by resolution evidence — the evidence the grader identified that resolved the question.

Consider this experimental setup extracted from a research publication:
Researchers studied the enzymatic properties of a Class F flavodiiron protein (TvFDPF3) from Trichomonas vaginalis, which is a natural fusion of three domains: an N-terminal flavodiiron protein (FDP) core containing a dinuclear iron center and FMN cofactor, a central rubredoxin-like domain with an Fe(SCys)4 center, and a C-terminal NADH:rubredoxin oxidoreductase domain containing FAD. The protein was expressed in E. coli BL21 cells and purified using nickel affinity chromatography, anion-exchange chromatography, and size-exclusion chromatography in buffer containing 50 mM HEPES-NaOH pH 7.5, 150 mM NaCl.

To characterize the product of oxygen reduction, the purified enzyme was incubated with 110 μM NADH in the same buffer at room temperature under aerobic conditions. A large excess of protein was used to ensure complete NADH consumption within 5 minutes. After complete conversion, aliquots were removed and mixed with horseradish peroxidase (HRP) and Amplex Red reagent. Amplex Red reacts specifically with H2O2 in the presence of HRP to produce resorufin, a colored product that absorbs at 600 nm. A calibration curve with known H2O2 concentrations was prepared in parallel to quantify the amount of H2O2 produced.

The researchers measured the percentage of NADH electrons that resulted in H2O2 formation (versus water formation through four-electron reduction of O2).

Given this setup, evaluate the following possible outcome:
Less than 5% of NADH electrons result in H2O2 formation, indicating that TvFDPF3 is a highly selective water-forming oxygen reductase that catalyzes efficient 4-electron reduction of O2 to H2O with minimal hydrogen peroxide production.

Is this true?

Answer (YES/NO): NO